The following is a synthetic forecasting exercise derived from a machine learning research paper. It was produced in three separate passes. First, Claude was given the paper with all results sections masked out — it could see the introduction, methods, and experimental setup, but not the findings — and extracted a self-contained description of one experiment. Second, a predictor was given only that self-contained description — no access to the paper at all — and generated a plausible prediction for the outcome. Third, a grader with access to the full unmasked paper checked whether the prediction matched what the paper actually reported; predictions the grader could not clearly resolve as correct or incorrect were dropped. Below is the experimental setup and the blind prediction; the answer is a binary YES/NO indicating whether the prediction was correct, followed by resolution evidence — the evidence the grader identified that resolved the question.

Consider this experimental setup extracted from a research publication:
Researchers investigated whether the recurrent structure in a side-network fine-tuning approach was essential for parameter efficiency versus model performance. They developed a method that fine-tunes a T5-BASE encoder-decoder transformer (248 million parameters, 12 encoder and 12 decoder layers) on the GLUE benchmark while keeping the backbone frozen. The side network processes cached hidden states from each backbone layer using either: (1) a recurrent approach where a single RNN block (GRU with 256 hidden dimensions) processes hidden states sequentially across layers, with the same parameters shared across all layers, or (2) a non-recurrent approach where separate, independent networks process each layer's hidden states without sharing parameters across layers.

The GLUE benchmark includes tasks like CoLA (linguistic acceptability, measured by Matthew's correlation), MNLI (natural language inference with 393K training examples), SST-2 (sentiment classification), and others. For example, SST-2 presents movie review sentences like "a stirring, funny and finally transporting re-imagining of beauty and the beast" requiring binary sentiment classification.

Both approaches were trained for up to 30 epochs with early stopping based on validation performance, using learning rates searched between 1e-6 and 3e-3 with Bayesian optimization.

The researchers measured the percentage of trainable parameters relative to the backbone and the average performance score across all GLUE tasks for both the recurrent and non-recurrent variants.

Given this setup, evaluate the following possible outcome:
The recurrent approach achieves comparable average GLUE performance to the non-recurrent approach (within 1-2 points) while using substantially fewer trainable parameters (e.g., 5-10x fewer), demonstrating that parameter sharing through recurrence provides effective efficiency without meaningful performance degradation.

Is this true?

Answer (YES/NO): YES